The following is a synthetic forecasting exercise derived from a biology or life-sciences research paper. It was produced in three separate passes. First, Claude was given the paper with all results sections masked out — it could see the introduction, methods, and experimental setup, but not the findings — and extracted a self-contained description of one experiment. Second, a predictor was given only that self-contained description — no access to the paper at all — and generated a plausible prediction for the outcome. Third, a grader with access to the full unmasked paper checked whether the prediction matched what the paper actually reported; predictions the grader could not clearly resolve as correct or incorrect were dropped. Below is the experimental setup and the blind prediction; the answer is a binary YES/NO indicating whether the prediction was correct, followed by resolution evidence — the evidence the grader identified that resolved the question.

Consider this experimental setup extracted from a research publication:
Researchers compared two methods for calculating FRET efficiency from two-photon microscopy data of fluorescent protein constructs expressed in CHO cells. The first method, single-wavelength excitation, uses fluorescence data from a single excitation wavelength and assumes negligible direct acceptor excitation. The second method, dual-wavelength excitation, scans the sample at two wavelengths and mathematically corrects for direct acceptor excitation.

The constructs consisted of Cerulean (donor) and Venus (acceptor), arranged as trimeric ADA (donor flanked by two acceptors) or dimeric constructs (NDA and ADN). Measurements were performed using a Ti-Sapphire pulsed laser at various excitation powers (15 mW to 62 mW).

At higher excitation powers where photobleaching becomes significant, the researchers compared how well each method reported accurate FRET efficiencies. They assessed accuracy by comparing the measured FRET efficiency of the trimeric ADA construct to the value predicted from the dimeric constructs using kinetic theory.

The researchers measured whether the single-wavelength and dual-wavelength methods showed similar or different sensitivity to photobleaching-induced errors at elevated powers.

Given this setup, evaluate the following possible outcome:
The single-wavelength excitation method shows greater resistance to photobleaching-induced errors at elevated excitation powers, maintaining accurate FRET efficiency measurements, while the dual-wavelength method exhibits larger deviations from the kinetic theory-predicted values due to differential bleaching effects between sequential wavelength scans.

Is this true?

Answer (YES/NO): NO